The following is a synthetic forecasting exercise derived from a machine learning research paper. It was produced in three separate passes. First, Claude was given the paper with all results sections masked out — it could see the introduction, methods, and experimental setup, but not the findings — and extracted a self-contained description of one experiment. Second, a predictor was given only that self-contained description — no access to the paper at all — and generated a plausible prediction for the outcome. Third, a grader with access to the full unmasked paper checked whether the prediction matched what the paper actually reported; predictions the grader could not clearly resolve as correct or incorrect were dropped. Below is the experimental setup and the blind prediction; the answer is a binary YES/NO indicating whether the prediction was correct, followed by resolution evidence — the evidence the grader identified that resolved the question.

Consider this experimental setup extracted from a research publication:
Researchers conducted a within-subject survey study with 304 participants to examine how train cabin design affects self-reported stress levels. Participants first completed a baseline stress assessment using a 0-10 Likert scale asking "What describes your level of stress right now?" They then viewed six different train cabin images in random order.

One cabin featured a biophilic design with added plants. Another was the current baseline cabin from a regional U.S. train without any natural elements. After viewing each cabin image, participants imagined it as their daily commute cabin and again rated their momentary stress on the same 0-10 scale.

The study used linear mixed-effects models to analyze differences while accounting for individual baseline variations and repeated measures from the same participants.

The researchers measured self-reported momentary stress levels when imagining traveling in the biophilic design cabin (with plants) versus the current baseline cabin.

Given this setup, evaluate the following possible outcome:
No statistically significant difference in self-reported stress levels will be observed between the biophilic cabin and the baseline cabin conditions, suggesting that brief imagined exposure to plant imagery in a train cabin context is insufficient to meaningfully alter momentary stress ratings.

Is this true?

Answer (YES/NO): NO